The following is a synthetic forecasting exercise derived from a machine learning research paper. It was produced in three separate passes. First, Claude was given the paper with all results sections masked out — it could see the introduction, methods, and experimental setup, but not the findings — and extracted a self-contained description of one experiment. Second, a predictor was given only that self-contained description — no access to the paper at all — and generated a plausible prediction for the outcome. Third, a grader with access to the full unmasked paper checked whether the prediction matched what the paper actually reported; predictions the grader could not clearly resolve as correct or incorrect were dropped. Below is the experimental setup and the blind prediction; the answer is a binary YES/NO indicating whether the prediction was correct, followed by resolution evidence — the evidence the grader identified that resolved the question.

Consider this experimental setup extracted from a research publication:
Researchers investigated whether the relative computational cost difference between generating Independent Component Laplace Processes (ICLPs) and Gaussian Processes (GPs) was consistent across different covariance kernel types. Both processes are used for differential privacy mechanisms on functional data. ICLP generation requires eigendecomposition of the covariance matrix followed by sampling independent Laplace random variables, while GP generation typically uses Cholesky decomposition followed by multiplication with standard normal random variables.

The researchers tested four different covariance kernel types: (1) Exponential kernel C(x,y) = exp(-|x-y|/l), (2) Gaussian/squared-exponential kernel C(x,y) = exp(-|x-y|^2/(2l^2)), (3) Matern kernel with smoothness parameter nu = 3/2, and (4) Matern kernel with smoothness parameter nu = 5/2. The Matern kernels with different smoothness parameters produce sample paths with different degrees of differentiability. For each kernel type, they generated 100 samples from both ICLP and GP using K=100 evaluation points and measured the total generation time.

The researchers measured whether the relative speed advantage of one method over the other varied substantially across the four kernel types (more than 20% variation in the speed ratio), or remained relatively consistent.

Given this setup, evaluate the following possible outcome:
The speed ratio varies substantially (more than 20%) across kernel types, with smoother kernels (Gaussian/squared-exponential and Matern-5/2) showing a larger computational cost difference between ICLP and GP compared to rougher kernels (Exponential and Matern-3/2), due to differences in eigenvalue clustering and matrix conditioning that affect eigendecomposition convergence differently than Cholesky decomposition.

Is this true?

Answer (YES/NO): NO